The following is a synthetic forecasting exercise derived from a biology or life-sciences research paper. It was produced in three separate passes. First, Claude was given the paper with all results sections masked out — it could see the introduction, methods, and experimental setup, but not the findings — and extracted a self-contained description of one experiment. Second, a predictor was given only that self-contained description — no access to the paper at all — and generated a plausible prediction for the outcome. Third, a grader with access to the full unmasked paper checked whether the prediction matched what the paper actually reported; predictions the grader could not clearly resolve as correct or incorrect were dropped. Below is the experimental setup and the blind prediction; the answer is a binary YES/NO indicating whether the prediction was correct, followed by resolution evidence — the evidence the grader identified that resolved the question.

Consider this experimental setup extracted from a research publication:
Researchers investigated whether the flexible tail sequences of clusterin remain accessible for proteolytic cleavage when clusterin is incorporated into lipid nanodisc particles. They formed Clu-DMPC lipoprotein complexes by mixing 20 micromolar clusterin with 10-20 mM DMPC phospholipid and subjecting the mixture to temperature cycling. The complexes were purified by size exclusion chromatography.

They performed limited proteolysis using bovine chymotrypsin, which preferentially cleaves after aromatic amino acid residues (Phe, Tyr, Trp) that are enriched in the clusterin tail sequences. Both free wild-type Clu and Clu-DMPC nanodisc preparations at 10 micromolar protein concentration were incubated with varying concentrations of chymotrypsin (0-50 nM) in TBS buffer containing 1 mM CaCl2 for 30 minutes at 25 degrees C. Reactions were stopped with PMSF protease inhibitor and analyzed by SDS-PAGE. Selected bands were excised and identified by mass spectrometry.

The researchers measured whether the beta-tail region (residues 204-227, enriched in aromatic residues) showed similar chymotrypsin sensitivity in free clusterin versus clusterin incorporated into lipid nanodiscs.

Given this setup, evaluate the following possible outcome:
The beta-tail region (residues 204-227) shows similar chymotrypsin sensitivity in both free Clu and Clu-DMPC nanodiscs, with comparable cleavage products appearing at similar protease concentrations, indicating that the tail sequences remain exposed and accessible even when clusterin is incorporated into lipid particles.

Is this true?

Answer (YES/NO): YES